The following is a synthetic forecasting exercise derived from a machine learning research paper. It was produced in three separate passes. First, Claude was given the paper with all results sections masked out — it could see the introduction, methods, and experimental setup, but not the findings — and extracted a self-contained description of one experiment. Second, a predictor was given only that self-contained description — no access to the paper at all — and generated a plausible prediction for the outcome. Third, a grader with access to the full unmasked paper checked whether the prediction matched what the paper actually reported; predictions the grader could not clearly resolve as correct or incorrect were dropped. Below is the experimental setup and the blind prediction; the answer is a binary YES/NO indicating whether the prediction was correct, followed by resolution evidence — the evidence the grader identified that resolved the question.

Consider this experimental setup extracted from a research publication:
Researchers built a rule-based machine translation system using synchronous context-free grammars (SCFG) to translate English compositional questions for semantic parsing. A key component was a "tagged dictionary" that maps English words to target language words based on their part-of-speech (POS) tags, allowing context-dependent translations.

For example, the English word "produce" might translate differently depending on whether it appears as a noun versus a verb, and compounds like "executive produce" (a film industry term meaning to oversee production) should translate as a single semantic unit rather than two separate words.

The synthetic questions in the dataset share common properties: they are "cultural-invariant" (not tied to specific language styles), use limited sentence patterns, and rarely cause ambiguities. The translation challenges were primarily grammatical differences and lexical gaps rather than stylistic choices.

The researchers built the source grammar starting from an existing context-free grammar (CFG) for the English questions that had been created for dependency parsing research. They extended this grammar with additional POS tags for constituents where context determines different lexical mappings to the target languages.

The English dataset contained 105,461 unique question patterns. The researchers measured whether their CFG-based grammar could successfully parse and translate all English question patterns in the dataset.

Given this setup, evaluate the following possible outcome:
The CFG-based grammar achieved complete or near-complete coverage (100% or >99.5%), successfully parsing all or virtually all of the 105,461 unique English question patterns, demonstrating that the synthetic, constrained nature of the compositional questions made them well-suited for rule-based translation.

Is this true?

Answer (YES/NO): YES